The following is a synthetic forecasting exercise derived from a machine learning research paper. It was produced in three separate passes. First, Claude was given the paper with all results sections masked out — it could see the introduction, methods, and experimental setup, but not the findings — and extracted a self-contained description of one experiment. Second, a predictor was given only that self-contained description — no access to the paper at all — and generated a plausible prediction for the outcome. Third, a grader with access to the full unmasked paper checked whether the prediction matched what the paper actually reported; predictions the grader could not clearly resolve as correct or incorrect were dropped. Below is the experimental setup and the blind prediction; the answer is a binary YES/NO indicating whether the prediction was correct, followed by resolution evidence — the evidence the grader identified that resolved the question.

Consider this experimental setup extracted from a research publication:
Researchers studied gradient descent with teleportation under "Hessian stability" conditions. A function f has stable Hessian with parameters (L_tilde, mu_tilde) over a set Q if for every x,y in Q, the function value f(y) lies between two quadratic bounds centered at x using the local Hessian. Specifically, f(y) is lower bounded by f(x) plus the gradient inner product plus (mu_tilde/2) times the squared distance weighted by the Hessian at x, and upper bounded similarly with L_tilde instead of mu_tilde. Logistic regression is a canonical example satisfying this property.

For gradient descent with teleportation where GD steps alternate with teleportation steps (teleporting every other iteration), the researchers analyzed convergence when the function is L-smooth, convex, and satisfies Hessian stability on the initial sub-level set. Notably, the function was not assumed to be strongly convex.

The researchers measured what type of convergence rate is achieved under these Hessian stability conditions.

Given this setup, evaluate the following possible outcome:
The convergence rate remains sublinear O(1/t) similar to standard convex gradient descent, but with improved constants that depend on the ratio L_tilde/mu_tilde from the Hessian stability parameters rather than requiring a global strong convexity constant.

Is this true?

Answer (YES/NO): NO